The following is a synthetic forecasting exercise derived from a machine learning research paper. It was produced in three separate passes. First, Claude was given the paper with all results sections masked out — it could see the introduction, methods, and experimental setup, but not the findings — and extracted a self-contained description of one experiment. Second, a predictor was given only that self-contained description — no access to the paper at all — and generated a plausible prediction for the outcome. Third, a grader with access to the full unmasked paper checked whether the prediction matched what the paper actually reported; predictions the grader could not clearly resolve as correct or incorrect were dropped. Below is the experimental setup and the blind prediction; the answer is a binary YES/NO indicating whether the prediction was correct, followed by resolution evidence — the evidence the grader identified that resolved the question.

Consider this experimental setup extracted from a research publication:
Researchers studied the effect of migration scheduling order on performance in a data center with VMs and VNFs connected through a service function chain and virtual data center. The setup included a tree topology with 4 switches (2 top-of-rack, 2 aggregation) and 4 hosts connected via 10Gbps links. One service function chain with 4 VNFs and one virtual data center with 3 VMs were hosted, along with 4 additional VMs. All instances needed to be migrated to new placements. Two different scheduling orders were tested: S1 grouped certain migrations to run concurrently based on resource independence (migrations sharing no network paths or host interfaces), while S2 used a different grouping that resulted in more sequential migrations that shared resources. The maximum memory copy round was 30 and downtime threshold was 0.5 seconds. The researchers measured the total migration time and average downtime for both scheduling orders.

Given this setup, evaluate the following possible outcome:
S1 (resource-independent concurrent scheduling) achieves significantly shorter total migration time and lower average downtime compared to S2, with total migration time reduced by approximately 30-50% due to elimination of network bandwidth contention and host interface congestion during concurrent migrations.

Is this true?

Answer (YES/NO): NO